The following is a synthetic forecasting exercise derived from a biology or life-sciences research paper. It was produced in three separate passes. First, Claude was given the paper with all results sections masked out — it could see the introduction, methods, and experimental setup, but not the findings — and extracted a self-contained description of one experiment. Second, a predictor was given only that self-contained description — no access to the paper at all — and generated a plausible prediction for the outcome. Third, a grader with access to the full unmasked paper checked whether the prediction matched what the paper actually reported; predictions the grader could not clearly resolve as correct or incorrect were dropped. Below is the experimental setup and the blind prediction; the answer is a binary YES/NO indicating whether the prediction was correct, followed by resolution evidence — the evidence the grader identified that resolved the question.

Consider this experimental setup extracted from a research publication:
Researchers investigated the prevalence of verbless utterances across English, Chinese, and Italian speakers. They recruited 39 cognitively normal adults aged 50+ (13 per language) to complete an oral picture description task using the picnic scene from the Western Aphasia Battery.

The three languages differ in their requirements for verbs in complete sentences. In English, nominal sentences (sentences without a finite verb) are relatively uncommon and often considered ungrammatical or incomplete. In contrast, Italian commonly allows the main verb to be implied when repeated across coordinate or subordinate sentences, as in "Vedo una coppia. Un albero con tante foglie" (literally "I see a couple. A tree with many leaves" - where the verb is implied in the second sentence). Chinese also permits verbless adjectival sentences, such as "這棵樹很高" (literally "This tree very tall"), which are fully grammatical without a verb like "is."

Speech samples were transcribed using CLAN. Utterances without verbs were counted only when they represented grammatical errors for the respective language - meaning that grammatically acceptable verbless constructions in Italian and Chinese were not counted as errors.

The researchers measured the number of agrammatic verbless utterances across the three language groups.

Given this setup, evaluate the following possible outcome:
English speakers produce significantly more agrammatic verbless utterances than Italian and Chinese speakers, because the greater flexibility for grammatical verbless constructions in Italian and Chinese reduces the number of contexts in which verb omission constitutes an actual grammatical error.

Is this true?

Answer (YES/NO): NO